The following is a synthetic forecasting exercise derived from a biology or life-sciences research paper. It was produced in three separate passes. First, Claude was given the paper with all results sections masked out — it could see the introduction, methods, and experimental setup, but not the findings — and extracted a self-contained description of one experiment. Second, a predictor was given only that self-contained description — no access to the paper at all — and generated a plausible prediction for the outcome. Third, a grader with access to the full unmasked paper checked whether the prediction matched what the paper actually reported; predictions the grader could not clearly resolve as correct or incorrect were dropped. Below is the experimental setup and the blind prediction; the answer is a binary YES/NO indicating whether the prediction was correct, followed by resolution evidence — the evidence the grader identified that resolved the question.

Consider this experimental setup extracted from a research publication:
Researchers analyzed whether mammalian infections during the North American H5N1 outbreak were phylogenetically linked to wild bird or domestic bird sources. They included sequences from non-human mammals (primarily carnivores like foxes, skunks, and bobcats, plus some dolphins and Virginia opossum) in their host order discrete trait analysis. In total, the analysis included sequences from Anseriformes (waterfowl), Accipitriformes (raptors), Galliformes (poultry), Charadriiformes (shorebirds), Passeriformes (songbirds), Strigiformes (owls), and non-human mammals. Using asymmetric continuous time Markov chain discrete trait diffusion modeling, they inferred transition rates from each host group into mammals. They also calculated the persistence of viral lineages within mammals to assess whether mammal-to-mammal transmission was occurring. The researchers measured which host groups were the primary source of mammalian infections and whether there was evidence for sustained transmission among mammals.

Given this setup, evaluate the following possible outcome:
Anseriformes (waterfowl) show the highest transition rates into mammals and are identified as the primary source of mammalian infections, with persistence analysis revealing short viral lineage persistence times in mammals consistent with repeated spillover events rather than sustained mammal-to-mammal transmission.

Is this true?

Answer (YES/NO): NO